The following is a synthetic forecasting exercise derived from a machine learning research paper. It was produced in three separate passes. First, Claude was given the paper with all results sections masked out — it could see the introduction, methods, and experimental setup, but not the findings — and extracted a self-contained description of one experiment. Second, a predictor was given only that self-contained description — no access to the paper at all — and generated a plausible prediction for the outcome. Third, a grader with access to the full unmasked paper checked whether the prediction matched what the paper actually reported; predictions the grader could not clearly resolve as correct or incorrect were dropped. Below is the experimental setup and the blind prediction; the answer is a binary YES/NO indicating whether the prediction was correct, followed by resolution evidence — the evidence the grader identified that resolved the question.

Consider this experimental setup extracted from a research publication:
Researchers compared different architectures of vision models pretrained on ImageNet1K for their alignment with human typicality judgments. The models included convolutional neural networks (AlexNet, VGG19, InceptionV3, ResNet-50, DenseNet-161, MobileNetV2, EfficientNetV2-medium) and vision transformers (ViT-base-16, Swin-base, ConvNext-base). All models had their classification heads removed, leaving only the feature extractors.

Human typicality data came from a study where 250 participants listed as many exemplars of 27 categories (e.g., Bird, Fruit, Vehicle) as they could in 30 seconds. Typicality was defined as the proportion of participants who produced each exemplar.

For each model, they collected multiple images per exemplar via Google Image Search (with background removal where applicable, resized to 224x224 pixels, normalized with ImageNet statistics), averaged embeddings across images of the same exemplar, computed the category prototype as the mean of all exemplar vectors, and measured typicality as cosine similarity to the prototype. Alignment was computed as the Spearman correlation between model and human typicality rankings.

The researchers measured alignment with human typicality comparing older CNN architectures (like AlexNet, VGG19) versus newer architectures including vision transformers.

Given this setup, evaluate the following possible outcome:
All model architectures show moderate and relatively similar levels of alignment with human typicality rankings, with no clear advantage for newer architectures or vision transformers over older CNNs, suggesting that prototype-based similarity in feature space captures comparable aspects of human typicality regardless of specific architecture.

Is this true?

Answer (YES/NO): NO